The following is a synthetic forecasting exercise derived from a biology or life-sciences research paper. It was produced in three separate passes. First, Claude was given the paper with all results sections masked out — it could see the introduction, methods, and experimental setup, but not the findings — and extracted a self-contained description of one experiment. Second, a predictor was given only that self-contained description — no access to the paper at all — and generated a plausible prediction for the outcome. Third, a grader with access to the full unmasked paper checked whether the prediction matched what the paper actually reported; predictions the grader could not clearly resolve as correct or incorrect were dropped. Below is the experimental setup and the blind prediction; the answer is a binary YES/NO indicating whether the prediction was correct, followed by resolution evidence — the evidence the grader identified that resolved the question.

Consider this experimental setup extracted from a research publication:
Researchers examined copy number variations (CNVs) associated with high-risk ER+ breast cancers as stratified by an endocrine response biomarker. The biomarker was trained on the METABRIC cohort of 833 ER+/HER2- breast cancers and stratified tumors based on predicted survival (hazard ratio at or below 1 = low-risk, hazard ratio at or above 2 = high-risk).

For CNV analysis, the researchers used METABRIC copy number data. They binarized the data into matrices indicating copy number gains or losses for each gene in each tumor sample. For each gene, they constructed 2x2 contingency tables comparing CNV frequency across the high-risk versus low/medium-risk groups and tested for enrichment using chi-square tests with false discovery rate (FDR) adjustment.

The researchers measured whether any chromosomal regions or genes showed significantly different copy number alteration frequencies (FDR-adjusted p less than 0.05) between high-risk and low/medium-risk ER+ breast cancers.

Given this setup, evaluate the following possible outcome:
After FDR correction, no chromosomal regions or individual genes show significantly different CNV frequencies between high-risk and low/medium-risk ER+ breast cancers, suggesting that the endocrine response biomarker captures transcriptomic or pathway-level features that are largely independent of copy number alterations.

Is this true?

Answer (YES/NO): YES